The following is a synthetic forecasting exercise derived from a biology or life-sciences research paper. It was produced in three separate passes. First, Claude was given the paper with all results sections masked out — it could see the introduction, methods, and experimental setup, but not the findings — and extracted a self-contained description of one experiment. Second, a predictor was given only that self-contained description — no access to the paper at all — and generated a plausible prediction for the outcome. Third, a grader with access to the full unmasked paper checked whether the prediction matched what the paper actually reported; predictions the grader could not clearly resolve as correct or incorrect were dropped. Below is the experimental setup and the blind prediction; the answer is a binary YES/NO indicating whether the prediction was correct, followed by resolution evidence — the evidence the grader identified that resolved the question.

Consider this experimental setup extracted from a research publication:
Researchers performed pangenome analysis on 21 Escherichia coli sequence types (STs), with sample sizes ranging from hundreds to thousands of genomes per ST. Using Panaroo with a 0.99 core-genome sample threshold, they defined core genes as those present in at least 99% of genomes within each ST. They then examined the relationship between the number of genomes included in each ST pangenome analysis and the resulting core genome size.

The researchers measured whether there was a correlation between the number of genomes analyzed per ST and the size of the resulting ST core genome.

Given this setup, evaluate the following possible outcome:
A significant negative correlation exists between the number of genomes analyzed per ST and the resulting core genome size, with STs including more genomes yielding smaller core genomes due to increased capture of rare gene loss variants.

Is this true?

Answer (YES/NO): NO